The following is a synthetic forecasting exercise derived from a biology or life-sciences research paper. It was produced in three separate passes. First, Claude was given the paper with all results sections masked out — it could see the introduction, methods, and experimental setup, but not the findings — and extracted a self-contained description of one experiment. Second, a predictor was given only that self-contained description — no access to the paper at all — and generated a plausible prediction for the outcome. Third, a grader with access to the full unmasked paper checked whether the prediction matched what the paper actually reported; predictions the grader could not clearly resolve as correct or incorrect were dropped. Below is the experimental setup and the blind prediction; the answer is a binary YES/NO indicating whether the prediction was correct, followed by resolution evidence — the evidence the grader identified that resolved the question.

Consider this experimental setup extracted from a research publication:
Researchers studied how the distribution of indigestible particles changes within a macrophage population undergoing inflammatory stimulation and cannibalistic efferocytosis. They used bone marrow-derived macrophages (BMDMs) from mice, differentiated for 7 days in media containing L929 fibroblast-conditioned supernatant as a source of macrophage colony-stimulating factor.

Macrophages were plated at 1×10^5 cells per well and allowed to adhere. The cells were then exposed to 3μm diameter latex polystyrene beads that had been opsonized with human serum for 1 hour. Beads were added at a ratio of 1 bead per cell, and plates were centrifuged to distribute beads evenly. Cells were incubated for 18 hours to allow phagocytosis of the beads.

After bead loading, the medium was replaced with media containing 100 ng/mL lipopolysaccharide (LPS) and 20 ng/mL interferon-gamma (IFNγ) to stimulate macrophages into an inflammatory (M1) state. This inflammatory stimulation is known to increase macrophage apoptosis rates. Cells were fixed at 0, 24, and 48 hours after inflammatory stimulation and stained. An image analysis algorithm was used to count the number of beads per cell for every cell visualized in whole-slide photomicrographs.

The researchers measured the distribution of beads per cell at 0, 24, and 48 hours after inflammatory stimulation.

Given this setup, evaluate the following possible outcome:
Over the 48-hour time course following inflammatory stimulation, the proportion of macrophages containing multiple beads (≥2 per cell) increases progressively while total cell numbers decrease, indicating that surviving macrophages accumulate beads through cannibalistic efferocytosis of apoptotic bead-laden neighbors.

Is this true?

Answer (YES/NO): YES